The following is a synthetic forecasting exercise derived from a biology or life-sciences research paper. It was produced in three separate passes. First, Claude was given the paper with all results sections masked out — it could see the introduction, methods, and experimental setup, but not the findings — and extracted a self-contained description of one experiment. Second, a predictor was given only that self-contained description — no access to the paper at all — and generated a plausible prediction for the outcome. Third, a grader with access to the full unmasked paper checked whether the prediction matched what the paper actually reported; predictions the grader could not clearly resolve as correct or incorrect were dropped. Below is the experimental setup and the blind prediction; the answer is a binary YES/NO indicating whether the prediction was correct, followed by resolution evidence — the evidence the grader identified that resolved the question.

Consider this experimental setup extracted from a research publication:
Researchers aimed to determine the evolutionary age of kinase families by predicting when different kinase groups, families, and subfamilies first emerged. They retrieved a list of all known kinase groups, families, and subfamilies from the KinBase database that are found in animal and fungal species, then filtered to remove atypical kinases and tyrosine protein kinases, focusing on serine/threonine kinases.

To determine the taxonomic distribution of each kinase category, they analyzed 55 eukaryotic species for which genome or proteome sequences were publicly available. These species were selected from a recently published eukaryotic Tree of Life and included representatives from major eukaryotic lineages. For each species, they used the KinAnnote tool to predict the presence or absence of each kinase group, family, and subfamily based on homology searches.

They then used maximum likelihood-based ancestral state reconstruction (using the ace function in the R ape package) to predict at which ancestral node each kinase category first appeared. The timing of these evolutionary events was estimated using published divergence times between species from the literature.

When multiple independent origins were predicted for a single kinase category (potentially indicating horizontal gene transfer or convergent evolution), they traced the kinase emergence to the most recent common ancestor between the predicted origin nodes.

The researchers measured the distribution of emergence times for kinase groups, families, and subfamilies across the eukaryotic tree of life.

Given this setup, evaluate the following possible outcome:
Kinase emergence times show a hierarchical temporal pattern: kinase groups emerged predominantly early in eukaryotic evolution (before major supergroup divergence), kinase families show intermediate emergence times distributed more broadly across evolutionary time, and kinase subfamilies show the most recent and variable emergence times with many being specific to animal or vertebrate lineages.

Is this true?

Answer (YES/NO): YES